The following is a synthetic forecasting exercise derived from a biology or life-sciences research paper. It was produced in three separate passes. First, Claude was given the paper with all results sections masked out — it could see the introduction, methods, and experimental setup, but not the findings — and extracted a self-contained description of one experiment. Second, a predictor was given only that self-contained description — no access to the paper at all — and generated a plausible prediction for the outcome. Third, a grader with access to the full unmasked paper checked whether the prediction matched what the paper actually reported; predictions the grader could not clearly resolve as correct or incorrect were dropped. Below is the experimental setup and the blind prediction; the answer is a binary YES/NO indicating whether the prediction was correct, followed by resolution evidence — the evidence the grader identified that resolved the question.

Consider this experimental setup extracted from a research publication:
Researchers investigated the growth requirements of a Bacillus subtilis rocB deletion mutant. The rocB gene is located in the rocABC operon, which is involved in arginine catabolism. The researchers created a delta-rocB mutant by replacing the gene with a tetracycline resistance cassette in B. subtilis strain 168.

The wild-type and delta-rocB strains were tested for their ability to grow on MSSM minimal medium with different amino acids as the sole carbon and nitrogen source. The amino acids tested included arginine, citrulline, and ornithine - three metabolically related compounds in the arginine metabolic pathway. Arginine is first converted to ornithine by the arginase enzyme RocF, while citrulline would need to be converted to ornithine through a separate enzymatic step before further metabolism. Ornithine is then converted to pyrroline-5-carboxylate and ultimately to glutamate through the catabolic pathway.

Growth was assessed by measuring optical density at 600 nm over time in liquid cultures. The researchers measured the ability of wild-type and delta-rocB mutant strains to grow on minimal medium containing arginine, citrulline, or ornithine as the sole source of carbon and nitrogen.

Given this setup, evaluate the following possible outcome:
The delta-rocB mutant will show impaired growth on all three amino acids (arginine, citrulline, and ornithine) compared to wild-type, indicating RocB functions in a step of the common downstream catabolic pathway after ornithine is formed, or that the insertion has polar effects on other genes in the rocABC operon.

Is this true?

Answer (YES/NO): NO